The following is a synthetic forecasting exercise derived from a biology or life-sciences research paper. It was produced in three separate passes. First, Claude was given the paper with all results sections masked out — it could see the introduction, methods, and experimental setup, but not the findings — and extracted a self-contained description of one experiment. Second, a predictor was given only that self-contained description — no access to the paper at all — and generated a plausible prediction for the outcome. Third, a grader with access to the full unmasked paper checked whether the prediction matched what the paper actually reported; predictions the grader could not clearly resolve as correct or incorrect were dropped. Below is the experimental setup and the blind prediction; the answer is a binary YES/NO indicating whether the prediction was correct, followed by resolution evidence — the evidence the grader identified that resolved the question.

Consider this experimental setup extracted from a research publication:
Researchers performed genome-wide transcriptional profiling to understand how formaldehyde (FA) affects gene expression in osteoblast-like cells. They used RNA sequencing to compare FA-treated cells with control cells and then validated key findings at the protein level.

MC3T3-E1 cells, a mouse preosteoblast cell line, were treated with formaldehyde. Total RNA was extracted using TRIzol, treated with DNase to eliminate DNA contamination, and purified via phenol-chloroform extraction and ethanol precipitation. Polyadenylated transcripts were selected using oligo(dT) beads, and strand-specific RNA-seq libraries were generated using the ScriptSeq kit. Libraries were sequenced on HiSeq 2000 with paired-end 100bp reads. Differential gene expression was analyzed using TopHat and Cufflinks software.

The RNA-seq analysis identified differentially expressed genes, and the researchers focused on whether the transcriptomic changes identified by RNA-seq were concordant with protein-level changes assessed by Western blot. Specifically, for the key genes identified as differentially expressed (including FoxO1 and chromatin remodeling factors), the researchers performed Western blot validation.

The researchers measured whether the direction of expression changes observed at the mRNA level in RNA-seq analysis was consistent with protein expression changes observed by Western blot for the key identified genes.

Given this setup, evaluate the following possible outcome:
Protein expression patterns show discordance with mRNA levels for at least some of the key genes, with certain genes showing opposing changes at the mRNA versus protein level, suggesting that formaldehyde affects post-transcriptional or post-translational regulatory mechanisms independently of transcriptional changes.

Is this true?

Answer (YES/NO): NO